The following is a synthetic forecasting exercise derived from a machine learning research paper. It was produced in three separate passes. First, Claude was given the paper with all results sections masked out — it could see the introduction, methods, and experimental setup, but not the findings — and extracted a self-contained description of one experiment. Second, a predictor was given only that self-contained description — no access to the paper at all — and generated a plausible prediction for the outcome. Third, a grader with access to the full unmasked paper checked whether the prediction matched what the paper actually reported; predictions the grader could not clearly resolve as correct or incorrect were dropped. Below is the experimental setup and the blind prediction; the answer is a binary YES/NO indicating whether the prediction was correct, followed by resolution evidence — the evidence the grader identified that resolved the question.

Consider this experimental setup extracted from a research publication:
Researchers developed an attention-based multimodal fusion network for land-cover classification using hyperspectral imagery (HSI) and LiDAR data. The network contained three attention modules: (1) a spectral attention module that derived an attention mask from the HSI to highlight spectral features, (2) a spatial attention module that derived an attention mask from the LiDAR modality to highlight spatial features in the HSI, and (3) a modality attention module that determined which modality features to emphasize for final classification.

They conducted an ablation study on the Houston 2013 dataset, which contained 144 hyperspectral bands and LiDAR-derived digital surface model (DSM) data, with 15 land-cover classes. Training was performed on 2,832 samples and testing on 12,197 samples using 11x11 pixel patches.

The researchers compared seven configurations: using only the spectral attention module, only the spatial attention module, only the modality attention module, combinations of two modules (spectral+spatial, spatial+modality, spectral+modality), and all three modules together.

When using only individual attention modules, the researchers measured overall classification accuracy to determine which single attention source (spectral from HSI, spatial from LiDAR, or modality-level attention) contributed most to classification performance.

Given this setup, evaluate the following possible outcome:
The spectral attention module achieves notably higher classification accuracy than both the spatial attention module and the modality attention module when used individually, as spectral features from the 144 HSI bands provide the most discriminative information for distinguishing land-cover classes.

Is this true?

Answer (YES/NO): NO